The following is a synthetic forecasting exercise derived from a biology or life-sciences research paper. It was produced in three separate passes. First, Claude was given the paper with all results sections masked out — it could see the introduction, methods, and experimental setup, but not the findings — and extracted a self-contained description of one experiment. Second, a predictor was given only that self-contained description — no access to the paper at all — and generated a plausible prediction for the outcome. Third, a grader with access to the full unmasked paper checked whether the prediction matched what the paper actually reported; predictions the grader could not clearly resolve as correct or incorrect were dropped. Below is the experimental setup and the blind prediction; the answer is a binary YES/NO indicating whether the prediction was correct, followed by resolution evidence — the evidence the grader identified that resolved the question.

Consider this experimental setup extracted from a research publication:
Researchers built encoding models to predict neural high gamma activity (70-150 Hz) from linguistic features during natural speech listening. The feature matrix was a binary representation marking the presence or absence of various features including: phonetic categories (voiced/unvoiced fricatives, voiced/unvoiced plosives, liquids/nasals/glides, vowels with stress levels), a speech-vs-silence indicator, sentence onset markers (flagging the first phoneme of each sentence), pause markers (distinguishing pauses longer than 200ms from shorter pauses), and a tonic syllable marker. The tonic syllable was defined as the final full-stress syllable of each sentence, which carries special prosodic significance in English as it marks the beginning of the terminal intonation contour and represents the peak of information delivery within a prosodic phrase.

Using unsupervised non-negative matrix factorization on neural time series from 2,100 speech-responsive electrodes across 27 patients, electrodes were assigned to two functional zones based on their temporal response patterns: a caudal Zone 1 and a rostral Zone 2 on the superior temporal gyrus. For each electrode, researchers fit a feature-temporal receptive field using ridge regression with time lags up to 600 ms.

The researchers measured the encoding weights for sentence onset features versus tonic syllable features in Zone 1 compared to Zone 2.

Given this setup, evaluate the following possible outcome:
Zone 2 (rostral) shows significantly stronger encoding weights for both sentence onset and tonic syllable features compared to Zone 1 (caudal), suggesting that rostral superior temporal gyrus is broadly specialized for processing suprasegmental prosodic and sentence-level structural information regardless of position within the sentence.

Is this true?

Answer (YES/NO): NO